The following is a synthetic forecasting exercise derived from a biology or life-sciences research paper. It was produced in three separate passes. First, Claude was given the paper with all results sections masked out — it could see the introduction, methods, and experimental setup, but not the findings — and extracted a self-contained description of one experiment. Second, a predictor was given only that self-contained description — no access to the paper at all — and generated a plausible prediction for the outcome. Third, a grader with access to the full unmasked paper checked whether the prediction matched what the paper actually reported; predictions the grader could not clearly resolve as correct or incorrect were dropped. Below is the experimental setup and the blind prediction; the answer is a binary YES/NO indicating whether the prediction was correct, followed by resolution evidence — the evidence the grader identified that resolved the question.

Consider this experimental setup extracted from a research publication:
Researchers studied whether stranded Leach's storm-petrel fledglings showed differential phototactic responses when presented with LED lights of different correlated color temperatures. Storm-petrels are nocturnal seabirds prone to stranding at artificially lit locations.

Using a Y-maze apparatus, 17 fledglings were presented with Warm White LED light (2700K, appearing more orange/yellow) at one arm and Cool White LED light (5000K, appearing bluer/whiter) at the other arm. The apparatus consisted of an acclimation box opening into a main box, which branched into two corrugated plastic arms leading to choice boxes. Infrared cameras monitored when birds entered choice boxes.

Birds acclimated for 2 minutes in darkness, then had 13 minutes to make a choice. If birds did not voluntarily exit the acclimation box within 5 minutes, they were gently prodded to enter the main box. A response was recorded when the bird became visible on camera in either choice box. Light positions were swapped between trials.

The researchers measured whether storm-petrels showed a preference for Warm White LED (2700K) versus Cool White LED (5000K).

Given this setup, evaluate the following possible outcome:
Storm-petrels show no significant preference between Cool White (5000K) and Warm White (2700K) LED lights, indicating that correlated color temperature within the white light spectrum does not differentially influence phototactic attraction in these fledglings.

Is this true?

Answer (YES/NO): YES